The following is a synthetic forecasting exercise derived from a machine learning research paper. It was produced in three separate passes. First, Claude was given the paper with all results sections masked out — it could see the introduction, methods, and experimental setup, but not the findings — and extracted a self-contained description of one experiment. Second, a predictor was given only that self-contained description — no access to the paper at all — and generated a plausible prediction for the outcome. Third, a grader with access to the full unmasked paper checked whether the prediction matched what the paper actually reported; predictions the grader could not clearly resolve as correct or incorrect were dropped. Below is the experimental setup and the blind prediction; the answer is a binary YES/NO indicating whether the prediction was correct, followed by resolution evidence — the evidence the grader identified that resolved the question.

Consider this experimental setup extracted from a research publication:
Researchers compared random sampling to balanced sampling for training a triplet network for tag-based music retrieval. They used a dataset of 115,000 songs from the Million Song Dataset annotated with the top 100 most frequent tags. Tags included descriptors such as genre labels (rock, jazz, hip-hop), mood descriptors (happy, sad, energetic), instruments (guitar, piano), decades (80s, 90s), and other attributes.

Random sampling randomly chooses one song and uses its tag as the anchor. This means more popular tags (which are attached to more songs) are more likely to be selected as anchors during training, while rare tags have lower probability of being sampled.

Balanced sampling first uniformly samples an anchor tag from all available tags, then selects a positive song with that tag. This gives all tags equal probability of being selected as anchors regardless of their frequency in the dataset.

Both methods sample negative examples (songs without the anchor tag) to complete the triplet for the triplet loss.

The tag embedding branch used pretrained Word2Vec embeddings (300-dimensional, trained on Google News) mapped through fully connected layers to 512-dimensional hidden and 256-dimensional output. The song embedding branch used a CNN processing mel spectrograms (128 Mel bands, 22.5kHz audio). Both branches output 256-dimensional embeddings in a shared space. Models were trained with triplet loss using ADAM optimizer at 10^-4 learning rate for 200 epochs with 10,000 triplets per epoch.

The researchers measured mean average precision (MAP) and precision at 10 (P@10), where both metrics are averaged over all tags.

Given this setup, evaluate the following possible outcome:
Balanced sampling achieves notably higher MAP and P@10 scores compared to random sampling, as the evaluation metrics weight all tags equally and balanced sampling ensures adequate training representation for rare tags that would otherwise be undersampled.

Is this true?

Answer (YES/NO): NO